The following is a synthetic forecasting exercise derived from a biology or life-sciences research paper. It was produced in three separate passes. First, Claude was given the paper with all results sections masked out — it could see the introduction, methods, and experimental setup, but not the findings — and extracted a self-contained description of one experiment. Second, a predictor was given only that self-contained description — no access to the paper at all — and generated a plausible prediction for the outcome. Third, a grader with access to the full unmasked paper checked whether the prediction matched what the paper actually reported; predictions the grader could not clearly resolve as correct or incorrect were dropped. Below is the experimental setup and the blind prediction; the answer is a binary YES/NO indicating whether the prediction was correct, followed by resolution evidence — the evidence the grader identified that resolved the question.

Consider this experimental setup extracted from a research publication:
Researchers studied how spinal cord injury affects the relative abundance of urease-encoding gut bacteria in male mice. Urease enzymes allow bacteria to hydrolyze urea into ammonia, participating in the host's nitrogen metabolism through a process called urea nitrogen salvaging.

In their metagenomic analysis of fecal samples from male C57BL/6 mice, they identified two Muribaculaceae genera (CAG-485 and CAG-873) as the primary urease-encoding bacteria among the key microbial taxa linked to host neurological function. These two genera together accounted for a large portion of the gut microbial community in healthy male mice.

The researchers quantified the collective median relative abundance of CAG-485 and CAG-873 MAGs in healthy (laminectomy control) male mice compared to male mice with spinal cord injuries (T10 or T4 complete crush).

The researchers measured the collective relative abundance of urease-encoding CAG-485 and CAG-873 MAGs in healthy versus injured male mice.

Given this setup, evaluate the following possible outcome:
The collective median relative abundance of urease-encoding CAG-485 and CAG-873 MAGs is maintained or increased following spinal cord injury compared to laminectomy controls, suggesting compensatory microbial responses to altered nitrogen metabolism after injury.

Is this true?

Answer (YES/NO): NO